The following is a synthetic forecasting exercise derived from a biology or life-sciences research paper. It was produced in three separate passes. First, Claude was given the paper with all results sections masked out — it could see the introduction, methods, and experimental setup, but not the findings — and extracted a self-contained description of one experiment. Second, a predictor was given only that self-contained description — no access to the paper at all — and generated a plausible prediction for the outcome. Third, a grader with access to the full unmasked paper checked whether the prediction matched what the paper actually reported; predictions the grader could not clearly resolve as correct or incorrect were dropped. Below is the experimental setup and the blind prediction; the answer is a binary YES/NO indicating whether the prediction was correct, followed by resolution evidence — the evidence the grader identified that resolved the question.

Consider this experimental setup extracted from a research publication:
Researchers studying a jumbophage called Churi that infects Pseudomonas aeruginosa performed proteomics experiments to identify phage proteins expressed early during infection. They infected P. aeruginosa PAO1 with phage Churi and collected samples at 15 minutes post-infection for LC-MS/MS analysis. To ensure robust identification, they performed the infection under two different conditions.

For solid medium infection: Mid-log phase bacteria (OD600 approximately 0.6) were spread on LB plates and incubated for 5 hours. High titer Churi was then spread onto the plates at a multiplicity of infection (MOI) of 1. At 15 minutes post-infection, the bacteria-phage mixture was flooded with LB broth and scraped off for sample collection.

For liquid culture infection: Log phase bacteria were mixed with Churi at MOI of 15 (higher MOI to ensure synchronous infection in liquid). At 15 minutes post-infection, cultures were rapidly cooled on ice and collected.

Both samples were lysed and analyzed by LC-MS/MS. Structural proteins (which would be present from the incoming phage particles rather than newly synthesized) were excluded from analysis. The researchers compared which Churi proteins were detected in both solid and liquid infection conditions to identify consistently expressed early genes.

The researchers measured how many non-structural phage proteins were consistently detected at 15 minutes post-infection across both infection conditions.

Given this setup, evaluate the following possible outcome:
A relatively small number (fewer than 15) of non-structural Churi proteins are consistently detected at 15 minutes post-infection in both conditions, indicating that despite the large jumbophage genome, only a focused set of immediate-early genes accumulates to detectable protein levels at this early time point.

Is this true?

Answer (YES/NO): NO